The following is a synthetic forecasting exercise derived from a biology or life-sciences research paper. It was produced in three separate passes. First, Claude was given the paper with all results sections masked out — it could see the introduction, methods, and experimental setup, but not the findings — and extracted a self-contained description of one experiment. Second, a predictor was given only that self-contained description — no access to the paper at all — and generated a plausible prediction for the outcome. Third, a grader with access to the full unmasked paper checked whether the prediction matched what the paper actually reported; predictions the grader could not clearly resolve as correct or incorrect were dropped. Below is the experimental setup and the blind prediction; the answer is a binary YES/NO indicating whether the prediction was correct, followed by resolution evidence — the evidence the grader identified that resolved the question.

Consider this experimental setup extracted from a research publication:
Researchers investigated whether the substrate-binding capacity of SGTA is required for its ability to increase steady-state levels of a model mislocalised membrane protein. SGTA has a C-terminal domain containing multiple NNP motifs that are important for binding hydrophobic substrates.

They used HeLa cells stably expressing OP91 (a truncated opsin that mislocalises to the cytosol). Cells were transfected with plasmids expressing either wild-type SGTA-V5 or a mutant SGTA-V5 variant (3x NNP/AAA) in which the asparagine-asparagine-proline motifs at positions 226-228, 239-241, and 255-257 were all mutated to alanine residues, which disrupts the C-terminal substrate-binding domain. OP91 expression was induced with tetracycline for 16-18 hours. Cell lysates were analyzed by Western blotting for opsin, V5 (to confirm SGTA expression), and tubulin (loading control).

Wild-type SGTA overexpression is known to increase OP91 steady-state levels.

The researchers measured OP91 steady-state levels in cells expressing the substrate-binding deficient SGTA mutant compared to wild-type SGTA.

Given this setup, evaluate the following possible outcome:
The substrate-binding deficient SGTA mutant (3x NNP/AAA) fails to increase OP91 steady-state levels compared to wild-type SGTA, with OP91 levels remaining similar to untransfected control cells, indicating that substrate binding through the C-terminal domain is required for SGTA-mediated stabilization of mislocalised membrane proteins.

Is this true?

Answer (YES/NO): NO